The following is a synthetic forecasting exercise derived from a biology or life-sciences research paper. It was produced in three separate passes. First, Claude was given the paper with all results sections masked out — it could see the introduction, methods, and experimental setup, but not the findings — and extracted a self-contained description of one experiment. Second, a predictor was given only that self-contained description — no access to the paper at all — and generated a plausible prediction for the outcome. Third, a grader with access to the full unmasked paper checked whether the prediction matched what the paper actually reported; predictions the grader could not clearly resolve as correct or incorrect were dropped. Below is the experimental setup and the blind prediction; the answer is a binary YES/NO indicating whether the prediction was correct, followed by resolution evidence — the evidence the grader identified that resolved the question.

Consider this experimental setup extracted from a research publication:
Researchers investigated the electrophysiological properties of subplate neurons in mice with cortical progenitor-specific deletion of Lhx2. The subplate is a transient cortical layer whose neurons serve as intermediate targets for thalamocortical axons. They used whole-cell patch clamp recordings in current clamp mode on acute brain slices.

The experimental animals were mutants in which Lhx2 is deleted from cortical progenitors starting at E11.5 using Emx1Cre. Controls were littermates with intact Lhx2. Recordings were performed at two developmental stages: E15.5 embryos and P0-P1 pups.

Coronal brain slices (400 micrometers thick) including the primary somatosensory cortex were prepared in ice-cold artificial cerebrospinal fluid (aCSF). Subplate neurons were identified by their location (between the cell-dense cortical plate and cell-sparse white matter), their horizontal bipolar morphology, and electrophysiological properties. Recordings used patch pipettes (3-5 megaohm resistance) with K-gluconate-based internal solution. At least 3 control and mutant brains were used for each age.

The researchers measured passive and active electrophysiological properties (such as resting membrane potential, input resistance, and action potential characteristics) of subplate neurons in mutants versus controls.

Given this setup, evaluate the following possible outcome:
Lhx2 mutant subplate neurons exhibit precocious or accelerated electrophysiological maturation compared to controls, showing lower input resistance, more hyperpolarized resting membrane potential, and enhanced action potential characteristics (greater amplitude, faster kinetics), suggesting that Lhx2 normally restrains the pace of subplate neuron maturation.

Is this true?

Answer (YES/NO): NO